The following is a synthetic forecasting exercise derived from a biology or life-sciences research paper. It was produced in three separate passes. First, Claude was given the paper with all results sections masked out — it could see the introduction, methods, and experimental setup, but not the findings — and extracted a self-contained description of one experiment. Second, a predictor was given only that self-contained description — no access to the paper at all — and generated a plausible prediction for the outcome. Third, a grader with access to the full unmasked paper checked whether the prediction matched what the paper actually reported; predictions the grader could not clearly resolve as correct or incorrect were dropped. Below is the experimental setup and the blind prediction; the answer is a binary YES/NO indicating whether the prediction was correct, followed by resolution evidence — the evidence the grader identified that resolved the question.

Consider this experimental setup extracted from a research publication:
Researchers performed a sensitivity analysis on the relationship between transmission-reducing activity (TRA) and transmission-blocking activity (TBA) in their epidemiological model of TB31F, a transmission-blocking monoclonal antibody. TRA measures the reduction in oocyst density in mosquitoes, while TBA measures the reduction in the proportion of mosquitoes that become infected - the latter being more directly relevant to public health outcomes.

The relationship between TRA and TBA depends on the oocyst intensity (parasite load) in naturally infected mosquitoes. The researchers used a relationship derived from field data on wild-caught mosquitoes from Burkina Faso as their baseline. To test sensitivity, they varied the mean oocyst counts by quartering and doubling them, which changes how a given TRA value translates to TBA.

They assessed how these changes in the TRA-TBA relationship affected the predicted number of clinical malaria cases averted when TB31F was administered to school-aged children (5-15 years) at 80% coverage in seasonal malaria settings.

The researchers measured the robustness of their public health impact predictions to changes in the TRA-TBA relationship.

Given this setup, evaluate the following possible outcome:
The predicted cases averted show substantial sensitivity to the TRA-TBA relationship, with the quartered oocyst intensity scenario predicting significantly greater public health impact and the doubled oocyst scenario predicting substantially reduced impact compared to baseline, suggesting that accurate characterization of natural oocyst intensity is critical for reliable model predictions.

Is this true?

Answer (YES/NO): NO